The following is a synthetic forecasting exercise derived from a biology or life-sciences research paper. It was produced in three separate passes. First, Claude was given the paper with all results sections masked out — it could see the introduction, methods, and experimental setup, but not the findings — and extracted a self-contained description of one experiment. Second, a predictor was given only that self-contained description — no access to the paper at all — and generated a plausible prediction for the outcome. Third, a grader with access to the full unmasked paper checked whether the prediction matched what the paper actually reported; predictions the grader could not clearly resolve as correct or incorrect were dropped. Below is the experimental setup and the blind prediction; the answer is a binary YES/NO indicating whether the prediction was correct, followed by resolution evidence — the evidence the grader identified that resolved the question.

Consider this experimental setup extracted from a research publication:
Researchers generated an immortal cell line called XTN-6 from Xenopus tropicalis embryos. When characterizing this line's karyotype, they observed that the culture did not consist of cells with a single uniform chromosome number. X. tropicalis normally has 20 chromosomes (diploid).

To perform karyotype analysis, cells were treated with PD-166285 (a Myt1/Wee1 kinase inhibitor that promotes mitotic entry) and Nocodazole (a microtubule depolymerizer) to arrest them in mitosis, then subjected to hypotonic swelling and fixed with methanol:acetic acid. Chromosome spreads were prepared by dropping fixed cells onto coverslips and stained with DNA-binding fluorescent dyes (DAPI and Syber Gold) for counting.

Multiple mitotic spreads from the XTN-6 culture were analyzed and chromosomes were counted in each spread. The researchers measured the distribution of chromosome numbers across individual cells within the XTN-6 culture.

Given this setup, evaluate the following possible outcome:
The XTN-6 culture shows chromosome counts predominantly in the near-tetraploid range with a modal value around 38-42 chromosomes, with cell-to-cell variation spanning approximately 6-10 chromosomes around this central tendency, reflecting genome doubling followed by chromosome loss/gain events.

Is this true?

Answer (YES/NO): NO